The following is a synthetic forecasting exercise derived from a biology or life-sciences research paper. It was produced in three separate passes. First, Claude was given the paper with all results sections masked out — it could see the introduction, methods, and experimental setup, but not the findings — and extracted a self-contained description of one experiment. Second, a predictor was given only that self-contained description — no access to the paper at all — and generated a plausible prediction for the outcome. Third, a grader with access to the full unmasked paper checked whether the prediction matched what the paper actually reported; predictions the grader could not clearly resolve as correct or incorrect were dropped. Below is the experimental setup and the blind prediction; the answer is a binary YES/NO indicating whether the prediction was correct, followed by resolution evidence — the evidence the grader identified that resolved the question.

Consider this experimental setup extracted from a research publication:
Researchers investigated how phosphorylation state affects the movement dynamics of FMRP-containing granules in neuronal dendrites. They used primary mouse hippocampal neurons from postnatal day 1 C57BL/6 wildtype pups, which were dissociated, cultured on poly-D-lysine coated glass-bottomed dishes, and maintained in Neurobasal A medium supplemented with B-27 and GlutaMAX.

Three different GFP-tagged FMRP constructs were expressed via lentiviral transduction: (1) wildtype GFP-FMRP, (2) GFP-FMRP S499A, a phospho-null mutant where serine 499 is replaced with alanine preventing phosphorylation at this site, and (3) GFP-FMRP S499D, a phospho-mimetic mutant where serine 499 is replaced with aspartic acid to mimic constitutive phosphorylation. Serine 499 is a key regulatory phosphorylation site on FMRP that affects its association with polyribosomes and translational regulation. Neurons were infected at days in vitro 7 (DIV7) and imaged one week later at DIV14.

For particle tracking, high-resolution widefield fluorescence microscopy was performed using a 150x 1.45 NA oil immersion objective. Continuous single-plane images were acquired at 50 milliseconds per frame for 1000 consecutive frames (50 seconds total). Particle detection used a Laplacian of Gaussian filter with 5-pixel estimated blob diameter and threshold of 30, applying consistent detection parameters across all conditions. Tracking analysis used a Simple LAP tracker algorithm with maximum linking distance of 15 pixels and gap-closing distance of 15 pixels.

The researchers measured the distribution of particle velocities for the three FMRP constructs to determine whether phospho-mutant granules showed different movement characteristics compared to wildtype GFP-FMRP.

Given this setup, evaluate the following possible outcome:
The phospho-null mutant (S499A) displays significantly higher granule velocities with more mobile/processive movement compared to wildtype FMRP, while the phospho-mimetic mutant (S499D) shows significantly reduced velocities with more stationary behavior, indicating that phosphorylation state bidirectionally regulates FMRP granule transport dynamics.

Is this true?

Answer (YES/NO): NO